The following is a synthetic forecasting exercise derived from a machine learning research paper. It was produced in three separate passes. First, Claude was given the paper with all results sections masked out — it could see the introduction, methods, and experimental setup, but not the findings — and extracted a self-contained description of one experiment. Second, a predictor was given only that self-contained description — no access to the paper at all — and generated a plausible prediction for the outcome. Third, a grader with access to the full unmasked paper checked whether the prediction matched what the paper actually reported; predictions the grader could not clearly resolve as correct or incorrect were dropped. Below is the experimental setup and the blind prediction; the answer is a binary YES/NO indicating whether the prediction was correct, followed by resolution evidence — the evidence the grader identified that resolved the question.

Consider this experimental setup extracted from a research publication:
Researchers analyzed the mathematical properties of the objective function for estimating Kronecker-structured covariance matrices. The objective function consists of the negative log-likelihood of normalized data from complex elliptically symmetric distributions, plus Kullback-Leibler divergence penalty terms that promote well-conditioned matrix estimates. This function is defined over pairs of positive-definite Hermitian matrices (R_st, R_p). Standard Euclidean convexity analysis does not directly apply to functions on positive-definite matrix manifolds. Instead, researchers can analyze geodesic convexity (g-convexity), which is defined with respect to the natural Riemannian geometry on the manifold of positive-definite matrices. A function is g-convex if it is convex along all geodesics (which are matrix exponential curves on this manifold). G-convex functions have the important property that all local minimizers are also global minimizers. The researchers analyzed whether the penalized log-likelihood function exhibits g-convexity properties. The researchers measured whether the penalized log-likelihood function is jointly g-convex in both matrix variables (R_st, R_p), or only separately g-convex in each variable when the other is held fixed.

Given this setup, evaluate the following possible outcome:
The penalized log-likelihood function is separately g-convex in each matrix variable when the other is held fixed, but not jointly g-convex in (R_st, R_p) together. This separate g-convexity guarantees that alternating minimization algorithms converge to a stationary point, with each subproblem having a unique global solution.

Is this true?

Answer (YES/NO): NO